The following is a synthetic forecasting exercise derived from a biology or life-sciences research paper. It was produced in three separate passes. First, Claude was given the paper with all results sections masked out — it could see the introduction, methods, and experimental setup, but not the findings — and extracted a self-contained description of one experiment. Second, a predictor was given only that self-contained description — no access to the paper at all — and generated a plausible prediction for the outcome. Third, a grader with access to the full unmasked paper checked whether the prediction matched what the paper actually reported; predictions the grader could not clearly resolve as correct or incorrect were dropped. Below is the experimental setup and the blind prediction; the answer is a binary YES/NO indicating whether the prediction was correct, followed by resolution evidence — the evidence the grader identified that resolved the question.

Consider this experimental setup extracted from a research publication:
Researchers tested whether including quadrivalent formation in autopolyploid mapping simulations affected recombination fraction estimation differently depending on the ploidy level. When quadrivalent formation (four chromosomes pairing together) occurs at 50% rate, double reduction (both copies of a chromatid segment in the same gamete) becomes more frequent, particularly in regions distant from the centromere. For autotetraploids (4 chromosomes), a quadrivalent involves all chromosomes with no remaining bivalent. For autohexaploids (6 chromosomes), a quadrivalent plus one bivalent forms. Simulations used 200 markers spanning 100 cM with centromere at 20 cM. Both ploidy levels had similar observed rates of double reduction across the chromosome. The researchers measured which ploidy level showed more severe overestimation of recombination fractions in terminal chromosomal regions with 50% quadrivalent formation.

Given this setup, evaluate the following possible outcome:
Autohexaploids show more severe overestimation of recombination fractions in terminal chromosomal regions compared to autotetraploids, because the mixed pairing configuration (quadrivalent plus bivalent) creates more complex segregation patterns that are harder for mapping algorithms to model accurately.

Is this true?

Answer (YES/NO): NO